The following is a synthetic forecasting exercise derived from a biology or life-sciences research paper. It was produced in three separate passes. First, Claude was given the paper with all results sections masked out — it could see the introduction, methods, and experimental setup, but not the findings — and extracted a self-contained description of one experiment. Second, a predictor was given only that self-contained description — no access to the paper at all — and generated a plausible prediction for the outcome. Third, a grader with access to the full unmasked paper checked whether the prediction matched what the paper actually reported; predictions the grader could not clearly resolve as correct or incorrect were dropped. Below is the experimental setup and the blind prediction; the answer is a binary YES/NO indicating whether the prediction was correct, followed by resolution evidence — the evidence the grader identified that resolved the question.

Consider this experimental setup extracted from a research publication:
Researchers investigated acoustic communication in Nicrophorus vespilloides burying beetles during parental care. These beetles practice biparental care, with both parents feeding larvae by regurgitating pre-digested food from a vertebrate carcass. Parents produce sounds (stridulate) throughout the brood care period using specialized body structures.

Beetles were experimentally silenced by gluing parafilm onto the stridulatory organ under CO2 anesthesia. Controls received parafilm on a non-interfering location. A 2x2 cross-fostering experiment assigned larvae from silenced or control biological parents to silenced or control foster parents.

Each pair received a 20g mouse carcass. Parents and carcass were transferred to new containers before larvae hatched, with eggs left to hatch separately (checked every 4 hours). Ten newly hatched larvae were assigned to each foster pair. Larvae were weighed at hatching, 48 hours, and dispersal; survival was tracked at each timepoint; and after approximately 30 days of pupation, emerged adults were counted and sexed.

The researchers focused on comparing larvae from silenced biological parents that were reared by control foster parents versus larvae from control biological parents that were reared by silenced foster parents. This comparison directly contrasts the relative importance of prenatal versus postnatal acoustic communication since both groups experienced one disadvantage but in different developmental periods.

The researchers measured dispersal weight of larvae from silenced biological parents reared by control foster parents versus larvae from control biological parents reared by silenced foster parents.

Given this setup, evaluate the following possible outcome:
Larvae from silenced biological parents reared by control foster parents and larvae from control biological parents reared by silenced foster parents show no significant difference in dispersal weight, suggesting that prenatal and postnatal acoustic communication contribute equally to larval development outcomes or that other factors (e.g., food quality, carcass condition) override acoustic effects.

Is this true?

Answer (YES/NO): NO